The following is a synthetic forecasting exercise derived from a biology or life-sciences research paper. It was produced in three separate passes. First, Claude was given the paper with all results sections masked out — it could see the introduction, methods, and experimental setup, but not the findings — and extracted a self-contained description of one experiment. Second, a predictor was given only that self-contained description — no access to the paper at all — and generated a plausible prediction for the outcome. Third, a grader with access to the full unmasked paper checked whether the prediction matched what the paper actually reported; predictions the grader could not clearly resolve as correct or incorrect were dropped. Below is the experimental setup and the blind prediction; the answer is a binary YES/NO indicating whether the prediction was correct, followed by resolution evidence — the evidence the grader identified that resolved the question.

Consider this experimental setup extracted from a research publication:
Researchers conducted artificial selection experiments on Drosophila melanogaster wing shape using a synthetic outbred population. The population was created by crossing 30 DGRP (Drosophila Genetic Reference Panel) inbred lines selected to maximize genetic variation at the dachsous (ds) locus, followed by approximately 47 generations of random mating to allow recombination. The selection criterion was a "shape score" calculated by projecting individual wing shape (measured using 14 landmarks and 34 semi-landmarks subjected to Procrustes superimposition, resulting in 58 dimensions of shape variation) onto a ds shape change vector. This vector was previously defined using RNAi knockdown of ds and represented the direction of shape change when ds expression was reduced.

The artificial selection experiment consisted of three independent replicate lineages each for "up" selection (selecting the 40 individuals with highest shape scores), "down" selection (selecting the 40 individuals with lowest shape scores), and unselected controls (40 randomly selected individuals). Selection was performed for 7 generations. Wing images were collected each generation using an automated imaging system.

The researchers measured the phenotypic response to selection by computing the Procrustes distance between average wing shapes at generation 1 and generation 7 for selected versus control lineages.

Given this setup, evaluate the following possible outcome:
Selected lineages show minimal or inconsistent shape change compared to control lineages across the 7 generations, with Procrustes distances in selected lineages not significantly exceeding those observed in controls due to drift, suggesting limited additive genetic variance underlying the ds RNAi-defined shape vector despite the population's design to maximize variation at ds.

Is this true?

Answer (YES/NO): NO